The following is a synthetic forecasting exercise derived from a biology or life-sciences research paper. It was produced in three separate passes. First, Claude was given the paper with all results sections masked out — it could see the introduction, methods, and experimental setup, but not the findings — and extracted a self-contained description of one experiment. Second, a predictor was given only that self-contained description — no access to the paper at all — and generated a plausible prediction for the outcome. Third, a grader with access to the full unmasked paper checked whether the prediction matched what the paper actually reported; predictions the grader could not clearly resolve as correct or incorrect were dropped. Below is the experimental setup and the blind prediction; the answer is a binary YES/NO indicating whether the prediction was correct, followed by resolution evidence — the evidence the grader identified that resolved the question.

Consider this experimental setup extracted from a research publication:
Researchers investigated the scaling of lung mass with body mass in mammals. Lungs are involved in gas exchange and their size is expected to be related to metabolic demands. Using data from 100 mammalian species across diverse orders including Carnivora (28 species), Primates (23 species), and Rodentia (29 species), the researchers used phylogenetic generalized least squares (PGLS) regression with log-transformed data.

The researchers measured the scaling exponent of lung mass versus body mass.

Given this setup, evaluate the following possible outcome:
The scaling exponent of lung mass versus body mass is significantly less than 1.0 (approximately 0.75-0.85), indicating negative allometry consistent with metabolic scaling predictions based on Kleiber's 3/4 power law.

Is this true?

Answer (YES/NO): NO